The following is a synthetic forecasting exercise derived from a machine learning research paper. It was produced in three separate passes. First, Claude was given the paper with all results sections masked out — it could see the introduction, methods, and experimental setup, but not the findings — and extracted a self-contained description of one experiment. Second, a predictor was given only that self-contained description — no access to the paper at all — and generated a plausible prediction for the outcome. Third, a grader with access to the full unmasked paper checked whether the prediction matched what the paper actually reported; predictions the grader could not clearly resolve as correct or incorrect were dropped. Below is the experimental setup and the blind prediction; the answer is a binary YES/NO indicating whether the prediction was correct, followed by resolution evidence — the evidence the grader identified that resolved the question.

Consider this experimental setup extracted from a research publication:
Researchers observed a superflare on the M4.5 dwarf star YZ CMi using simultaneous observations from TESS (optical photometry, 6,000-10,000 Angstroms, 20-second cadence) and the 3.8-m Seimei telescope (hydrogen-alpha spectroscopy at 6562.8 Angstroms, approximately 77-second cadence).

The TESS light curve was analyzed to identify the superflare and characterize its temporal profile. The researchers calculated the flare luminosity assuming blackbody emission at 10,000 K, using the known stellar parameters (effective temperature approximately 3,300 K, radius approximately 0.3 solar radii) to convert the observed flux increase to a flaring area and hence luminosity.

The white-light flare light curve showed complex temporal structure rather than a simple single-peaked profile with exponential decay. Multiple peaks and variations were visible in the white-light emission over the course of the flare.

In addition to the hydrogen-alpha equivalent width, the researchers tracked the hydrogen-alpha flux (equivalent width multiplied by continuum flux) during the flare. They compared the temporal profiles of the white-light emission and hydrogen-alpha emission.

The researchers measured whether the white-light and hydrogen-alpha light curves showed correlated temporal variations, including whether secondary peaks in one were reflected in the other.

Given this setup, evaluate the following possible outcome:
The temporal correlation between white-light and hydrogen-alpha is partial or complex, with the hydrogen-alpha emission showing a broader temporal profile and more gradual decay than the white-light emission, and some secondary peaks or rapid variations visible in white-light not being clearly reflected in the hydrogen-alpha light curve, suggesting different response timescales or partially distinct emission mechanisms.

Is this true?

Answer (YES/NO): YES